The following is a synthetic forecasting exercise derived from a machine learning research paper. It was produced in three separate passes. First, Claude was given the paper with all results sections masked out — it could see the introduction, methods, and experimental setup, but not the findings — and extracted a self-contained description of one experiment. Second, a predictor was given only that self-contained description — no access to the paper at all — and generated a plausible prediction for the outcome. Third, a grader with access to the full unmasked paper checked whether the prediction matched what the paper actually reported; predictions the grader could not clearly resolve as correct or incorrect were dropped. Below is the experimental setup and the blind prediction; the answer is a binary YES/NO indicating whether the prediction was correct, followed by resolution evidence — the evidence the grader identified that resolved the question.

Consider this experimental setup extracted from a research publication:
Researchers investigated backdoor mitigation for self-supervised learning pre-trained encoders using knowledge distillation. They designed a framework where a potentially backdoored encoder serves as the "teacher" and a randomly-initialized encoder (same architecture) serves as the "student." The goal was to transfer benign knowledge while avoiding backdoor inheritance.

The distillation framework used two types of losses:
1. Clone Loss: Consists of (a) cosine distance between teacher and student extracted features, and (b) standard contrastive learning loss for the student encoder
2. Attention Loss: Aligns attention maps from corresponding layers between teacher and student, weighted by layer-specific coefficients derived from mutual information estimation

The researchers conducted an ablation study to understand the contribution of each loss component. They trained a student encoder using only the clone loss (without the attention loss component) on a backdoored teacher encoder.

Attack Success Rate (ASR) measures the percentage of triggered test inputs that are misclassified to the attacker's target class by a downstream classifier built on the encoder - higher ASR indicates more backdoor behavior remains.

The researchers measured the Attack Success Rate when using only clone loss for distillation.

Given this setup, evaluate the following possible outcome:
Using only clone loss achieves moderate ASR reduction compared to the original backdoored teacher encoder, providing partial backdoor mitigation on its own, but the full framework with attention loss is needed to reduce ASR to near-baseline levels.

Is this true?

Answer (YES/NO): NO